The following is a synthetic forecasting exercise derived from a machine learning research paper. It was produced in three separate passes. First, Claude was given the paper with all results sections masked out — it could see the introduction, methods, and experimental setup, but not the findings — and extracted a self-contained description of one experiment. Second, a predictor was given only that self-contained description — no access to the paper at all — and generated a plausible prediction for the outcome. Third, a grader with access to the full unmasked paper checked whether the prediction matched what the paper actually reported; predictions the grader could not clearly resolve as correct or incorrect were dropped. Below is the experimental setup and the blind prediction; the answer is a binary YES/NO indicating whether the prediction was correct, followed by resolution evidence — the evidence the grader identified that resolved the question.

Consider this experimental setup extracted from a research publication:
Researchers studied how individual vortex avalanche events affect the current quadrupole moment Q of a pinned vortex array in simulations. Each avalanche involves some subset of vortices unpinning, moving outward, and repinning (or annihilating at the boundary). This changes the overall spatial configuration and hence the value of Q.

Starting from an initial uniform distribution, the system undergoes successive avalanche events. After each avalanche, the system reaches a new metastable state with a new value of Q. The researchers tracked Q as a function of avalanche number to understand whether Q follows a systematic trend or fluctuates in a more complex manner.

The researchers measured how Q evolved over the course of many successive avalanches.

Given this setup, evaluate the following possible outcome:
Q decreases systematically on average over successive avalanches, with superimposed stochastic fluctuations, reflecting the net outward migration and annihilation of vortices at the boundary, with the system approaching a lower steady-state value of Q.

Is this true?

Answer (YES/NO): NO